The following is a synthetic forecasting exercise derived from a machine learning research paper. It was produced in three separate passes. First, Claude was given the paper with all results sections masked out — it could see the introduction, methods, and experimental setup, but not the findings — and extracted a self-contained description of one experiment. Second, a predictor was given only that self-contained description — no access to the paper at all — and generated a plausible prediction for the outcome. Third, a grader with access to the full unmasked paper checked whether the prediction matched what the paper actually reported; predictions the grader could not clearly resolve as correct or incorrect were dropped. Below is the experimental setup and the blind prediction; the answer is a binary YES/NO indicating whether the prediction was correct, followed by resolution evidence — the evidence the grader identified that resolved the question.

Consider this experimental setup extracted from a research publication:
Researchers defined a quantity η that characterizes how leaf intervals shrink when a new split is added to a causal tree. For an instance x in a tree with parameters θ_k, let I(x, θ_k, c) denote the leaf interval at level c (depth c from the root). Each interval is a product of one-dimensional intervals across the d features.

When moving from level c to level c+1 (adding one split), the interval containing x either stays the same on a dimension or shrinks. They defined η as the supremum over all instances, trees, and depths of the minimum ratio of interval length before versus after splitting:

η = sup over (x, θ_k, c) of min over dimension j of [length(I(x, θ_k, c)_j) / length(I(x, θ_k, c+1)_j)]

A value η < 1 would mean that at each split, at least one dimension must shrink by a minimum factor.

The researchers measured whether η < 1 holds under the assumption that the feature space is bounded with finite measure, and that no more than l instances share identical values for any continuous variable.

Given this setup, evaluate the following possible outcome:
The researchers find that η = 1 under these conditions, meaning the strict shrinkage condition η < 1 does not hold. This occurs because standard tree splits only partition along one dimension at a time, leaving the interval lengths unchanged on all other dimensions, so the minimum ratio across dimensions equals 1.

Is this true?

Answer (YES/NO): NO